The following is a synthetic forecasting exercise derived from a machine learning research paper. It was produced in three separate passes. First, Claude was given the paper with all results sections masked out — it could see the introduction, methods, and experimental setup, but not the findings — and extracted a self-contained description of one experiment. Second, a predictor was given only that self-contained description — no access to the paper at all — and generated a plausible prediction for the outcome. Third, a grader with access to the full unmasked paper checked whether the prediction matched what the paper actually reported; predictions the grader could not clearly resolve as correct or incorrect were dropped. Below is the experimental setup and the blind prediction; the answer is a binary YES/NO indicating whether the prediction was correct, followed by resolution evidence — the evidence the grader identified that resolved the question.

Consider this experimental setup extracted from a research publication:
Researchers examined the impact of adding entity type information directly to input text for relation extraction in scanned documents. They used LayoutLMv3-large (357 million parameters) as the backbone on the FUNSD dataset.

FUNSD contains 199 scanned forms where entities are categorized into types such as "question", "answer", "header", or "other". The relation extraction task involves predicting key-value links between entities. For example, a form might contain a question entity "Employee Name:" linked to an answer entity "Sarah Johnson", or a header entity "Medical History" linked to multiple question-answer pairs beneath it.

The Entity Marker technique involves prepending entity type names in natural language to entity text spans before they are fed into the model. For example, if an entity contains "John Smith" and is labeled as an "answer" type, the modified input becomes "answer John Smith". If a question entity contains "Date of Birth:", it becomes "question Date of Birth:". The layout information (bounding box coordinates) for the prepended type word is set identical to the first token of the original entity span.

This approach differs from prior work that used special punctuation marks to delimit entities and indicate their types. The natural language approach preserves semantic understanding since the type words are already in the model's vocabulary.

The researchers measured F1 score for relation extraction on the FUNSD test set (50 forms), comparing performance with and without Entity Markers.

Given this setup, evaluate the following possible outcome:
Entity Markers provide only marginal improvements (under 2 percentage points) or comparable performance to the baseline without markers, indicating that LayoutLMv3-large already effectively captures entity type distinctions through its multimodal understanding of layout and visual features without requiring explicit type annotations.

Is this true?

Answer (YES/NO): NO